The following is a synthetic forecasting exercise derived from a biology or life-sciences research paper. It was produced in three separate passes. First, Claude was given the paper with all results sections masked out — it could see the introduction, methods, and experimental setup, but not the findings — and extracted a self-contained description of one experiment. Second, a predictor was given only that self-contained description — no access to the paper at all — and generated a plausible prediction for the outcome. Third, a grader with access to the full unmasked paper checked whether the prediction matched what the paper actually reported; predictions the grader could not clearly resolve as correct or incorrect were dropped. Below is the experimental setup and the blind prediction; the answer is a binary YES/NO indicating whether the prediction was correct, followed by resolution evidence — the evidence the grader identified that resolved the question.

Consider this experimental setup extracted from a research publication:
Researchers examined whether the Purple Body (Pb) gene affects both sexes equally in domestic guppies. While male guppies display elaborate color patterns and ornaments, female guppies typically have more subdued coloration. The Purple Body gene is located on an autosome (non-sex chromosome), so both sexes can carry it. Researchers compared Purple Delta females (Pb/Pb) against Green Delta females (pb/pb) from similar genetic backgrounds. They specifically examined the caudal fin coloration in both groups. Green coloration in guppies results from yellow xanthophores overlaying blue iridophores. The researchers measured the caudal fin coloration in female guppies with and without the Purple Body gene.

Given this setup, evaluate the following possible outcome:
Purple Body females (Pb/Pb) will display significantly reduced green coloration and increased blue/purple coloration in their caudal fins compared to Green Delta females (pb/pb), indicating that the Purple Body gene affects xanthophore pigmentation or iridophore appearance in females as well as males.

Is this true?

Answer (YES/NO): YES